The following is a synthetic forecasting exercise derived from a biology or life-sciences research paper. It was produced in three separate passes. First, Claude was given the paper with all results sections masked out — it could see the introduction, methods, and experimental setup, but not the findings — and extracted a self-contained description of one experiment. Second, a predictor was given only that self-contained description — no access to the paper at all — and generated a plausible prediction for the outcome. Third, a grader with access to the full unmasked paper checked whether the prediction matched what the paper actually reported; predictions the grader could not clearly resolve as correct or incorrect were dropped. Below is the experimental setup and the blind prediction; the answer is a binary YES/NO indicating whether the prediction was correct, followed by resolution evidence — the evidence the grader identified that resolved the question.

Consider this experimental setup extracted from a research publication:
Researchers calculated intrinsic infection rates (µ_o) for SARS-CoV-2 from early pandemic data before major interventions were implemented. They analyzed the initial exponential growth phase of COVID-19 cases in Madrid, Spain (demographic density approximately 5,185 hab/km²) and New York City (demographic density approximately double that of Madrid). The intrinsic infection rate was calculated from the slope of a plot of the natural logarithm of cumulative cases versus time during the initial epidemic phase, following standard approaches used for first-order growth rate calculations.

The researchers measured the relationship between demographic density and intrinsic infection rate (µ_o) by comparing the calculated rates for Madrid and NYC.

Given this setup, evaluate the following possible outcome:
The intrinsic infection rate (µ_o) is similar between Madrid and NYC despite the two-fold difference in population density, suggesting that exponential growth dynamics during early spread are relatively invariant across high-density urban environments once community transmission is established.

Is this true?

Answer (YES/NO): NO